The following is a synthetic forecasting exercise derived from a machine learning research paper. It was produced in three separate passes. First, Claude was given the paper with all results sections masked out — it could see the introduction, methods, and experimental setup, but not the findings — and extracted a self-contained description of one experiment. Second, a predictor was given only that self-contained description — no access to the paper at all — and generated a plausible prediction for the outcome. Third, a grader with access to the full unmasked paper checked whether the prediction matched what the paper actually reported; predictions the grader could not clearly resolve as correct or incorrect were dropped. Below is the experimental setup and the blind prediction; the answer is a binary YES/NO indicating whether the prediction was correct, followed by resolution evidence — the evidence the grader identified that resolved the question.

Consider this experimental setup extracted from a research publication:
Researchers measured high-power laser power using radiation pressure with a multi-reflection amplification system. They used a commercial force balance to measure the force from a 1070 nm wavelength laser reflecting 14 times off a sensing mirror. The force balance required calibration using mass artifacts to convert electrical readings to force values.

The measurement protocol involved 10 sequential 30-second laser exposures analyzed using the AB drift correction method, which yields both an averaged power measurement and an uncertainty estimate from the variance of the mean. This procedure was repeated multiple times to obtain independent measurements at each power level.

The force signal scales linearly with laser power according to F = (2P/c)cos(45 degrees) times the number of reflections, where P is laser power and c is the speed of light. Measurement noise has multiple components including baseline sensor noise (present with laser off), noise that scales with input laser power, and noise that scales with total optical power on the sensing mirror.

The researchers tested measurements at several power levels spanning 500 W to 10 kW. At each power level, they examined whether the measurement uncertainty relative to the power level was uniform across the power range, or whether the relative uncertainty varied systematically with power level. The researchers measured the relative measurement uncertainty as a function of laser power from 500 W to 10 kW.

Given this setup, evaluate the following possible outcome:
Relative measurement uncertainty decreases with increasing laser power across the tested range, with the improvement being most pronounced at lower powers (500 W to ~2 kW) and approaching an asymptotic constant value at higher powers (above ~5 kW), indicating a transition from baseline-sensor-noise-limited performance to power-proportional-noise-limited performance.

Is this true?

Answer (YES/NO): NO